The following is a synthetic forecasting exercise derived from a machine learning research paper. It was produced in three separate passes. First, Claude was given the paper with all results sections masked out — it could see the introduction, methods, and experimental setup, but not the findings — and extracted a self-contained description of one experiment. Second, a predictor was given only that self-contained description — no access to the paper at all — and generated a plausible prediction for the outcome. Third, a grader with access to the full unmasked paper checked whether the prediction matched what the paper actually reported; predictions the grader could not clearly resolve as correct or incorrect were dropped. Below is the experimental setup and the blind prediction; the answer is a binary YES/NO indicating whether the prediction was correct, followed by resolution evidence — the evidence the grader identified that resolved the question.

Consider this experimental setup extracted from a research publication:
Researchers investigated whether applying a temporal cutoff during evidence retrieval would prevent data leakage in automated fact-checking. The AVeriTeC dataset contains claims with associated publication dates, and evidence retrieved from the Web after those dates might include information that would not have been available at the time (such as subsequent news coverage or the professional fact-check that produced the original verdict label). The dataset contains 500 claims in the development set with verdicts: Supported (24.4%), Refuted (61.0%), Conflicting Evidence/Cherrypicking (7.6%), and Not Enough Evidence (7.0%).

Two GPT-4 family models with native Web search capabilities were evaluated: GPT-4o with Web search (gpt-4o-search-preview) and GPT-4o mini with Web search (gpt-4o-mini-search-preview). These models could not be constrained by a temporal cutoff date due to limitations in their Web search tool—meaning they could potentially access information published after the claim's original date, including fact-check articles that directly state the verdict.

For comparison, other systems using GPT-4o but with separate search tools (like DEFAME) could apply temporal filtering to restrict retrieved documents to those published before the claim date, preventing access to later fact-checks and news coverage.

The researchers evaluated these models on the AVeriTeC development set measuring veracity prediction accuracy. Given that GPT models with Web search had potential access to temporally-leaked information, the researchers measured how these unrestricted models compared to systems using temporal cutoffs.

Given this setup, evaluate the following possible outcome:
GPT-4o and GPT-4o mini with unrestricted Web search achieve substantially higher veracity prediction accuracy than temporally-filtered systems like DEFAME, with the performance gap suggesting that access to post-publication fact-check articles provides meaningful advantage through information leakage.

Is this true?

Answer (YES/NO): NO